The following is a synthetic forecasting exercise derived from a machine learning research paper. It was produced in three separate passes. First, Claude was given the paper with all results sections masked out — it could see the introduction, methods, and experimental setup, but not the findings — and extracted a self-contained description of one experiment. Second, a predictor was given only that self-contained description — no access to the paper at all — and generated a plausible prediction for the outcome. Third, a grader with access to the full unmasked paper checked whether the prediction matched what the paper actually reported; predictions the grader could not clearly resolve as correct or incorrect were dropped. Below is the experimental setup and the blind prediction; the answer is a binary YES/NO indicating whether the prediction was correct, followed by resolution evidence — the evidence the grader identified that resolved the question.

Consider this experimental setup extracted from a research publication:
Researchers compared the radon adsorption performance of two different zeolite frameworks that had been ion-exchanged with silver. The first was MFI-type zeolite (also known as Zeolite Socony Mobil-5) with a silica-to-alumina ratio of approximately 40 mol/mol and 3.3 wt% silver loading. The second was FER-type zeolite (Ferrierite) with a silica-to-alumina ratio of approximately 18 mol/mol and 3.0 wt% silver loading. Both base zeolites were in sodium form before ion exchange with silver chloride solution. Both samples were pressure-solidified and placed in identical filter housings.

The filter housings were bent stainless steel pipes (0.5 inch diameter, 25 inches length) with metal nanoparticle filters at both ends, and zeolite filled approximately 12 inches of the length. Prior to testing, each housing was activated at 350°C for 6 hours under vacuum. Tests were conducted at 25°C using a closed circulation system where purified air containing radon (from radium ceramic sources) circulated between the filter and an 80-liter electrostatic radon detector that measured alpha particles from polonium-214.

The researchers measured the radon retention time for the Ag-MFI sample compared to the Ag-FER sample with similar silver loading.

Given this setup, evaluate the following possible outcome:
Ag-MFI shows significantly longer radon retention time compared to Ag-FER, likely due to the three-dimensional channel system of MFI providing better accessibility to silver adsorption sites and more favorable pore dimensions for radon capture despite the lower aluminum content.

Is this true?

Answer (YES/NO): NO